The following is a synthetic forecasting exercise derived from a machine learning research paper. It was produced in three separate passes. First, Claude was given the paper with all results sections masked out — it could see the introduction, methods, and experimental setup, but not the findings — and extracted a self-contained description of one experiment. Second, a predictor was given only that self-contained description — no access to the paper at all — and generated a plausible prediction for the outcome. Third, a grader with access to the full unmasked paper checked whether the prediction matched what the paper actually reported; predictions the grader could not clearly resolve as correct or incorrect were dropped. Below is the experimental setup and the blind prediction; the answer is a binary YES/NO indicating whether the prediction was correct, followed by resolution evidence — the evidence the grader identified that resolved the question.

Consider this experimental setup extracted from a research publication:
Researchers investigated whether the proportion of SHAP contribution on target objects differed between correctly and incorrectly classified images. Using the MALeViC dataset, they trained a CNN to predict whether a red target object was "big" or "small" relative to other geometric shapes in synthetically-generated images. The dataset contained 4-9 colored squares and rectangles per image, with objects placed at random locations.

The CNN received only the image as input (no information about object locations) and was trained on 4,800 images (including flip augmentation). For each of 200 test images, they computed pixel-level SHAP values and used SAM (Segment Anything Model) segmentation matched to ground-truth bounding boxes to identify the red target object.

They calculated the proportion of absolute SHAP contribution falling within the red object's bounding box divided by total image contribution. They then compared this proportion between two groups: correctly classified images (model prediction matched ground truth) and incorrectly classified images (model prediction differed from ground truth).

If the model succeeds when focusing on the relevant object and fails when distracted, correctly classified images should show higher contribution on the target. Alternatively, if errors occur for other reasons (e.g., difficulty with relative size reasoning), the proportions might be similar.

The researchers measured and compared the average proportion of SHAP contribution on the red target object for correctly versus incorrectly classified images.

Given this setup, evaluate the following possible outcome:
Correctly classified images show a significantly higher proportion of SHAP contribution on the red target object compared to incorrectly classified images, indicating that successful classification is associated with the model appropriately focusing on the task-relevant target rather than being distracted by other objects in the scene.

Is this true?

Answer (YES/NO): NO